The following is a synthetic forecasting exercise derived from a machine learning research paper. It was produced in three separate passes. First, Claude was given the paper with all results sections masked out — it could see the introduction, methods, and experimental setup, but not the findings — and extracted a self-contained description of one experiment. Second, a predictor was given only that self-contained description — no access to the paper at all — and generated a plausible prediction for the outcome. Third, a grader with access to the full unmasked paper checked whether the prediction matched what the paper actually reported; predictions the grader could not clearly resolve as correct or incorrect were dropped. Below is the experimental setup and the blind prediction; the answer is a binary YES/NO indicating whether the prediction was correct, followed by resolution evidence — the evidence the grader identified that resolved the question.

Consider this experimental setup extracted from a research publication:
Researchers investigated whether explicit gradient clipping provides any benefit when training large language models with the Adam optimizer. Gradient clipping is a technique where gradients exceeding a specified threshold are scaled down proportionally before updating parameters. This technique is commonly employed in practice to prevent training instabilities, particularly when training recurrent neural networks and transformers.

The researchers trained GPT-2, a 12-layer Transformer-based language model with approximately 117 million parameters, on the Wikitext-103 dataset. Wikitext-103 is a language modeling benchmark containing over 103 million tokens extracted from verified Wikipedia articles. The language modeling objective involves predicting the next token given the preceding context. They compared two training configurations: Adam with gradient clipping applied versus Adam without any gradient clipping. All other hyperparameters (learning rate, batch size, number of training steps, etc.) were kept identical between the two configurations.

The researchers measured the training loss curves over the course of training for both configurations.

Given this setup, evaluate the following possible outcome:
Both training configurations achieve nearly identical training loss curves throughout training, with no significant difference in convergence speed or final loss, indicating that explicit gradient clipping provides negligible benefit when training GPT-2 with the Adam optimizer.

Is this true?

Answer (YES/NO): YES